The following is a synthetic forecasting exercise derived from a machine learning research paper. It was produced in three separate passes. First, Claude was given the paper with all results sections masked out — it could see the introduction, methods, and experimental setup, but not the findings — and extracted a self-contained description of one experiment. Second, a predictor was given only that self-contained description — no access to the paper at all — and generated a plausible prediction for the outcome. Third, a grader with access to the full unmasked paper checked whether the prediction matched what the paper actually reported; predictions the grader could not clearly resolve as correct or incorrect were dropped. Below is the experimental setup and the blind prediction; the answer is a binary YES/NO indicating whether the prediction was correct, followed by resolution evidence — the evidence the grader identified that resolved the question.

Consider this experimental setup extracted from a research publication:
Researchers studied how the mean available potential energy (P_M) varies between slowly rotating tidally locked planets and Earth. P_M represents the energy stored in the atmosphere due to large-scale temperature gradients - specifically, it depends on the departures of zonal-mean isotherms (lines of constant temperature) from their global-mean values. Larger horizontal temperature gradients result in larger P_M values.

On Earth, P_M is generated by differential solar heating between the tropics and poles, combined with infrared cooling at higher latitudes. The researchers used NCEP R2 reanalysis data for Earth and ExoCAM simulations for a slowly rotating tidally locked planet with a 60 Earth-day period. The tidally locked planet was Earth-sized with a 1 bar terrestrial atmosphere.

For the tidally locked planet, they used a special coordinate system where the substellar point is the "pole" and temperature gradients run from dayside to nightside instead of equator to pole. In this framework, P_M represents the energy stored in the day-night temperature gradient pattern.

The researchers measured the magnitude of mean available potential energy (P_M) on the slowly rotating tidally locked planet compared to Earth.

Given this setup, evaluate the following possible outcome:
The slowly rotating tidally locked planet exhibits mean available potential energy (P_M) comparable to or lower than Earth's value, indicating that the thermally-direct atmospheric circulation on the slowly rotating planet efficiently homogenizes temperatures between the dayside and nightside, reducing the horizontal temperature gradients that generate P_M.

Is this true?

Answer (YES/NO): YES